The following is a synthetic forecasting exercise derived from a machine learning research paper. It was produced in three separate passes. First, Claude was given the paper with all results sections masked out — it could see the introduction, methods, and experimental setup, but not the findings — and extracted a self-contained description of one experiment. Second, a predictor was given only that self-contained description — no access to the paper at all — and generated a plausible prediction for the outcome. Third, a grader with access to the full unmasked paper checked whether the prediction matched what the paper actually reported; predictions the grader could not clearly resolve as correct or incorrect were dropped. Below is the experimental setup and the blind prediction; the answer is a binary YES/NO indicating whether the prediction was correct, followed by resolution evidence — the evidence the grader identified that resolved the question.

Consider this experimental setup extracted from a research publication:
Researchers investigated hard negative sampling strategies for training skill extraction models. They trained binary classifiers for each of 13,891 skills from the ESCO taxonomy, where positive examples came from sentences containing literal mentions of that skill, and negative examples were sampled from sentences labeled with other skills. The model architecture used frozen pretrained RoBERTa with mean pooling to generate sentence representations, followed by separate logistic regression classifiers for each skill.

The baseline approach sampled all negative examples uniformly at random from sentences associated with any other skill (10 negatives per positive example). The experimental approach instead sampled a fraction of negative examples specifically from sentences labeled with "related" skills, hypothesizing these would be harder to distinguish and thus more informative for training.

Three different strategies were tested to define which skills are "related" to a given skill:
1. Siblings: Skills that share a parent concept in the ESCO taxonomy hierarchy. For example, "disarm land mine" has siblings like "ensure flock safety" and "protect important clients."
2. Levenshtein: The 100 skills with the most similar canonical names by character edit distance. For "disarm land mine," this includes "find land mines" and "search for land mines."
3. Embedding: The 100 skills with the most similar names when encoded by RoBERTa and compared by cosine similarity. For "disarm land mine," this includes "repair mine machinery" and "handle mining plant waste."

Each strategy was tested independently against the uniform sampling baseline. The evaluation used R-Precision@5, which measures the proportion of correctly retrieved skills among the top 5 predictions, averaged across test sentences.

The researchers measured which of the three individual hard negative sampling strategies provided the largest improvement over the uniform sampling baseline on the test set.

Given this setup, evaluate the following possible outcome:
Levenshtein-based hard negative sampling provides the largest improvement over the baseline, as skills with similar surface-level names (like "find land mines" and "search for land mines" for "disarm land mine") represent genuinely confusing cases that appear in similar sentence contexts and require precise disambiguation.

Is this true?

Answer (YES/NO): NO